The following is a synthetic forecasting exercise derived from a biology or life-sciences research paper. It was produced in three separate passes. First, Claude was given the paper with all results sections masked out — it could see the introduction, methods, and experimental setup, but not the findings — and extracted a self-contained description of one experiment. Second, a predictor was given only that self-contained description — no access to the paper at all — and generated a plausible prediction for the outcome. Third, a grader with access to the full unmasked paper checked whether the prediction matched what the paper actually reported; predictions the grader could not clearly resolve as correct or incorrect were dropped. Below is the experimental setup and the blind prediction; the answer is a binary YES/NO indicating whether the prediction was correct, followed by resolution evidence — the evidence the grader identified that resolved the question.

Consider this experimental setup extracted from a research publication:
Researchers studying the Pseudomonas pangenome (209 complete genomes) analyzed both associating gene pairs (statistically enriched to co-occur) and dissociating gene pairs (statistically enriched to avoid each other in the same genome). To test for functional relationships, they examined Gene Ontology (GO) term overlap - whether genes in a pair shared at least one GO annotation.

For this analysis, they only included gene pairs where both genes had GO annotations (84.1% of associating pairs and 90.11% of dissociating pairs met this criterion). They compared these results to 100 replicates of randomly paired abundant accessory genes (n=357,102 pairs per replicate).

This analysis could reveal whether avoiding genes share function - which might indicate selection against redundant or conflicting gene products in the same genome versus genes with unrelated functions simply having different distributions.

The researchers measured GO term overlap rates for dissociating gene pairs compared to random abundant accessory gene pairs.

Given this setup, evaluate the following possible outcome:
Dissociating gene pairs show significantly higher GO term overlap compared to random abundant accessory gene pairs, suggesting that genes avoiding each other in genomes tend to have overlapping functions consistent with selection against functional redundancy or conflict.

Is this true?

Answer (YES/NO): YES